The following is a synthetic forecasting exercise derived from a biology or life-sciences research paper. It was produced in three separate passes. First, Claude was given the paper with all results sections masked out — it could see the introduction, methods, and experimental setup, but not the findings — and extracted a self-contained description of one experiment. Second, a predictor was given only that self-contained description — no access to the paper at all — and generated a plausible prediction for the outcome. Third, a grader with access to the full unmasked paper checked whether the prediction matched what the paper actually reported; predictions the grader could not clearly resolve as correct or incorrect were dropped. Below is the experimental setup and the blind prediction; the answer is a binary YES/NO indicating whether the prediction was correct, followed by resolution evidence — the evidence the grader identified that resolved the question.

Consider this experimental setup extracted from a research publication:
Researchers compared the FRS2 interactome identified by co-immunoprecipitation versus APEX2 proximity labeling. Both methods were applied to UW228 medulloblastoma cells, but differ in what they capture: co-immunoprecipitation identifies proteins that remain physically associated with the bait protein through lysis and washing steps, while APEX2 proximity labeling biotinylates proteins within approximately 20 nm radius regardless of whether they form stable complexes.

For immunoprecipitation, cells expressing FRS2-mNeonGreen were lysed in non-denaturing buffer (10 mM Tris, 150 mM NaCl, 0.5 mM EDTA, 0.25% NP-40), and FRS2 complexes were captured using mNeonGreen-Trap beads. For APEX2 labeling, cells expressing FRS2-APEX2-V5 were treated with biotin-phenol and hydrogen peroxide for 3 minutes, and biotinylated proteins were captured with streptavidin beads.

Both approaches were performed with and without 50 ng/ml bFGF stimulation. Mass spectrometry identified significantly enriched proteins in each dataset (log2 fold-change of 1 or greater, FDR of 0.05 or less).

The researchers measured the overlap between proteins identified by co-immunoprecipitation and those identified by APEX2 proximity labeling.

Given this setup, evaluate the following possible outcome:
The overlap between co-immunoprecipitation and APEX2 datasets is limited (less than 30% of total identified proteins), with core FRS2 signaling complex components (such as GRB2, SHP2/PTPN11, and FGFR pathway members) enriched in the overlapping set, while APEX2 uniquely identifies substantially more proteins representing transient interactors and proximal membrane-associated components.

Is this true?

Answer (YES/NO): NO